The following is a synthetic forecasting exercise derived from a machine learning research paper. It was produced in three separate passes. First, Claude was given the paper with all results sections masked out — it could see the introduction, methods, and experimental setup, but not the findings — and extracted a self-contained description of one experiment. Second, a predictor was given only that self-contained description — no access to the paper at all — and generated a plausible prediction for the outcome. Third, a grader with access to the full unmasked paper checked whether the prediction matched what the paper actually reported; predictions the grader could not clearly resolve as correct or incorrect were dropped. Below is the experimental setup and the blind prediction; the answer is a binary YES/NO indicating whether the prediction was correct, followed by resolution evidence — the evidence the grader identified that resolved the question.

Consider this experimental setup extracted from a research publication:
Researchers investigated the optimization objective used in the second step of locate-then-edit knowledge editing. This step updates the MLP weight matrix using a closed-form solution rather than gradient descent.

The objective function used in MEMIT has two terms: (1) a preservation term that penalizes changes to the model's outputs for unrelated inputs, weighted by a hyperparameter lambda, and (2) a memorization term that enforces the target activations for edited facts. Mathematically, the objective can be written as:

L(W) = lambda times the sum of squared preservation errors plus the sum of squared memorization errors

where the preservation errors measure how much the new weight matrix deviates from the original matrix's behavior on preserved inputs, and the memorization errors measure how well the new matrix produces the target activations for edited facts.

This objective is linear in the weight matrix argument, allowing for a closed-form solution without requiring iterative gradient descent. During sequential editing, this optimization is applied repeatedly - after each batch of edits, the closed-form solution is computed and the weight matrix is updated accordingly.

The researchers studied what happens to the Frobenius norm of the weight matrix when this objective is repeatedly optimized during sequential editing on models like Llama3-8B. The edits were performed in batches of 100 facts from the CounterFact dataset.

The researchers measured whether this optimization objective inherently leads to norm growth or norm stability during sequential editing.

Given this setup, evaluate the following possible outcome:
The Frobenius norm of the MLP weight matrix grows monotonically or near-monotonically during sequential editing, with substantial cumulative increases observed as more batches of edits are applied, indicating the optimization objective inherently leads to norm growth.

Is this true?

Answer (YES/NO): YES